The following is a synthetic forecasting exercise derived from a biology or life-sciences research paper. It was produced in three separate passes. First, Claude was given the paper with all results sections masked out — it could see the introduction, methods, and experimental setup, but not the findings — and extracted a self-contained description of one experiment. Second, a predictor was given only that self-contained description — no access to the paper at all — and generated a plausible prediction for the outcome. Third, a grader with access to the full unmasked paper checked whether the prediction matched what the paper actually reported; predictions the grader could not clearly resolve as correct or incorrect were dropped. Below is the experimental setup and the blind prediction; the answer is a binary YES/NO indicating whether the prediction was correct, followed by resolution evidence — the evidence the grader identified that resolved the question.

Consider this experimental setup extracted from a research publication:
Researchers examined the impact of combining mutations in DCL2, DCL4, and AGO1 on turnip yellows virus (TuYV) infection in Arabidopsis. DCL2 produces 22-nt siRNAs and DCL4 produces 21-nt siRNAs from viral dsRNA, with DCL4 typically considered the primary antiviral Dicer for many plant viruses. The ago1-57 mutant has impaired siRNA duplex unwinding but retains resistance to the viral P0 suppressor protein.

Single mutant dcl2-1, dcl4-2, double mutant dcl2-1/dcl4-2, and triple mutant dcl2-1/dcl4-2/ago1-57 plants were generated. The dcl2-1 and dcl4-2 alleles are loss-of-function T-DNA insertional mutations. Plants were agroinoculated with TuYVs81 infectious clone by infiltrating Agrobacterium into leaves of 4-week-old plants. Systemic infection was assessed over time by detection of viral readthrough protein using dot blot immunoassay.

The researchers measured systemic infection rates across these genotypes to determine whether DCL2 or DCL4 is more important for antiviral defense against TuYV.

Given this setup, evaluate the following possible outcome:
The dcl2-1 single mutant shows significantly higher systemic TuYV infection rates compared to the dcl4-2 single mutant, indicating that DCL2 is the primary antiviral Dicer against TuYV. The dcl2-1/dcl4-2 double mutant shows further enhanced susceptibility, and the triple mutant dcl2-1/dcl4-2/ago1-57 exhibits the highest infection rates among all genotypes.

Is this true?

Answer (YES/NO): NO